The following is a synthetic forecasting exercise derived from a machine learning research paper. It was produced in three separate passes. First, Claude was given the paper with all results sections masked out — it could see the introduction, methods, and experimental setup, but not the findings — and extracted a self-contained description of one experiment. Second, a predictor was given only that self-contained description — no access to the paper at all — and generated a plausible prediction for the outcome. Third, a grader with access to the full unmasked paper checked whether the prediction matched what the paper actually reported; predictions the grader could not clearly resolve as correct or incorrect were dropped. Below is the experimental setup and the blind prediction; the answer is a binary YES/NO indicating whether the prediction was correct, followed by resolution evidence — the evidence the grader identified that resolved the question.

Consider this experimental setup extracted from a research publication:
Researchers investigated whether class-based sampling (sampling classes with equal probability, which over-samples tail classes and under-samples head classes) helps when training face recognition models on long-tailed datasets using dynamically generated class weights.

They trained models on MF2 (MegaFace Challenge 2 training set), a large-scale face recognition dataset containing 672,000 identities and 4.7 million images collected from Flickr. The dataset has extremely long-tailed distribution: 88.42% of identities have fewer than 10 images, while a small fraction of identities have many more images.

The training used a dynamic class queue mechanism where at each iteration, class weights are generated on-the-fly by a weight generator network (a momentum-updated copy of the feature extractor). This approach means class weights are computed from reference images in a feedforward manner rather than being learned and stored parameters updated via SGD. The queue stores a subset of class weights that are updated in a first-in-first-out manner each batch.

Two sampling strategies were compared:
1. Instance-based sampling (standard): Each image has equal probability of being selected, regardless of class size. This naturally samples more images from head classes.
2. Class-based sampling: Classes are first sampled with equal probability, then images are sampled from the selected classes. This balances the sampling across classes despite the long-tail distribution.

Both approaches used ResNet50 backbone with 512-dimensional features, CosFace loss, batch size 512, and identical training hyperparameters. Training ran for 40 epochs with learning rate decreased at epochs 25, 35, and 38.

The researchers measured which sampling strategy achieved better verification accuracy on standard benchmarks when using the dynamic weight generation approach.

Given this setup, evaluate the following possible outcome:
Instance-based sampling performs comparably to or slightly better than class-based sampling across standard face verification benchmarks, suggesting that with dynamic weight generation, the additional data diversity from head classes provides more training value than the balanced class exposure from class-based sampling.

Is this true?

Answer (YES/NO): YES